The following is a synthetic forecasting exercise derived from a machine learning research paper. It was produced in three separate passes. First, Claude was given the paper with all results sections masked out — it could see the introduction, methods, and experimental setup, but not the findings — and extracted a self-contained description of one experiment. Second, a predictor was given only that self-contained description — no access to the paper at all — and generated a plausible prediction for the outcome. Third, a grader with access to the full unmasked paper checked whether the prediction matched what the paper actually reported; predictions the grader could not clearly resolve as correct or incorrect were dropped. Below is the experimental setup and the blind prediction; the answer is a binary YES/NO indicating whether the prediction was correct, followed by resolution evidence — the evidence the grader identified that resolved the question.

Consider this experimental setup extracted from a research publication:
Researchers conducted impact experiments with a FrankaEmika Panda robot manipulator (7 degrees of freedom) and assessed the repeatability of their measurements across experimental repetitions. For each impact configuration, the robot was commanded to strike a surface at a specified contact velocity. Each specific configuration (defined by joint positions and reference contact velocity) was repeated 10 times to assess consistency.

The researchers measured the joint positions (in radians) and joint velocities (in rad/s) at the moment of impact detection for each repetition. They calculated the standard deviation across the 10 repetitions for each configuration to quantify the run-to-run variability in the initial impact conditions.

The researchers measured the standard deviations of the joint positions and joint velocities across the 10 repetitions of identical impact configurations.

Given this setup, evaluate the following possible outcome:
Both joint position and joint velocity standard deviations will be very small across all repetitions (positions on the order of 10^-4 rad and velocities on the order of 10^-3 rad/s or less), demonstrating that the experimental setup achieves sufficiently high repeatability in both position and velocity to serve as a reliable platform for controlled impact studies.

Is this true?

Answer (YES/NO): NO